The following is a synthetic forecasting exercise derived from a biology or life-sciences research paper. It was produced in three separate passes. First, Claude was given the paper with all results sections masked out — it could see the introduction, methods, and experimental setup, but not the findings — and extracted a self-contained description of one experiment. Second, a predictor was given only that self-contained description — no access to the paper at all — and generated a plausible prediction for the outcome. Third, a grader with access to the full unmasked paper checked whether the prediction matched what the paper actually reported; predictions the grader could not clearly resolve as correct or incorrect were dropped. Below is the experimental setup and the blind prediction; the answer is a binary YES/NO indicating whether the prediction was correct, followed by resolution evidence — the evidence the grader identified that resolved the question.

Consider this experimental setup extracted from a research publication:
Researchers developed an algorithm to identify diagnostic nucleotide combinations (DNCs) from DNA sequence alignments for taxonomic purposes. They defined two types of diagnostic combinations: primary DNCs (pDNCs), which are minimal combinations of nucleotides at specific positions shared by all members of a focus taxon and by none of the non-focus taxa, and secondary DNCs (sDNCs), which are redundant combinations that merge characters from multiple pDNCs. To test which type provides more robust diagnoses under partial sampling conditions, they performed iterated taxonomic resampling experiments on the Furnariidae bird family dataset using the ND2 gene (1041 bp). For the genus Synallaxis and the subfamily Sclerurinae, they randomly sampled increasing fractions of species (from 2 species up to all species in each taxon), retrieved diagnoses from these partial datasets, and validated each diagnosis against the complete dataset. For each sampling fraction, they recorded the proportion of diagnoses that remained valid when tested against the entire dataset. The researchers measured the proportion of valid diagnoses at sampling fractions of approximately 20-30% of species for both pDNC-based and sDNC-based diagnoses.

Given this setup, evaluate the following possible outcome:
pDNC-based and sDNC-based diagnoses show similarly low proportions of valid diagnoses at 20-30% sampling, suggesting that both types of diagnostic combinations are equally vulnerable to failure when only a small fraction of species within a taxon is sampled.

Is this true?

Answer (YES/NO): NO